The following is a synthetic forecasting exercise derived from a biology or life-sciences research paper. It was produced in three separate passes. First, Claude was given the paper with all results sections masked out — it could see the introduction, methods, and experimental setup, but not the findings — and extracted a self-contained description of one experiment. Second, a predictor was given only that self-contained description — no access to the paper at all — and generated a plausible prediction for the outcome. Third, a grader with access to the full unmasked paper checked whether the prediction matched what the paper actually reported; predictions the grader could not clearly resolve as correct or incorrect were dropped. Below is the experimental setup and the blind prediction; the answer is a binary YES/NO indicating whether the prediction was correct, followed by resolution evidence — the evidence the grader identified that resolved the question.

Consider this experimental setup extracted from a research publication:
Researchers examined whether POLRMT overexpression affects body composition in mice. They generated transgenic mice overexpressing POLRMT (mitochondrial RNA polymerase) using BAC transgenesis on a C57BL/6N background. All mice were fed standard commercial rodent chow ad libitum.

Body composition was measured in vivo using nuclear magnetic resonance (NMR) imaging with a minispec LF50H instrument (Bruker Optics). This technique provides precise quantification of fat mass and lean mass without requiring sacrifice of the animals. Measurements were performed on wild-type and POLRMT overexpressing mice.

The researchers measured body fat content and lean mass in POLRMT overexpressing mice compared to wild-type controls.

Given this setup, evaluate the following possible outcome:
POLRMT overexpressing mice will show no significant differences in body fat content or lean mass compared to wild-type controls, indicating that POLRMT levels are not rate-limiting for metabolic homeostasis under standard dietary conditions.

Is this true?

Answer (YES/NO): YES